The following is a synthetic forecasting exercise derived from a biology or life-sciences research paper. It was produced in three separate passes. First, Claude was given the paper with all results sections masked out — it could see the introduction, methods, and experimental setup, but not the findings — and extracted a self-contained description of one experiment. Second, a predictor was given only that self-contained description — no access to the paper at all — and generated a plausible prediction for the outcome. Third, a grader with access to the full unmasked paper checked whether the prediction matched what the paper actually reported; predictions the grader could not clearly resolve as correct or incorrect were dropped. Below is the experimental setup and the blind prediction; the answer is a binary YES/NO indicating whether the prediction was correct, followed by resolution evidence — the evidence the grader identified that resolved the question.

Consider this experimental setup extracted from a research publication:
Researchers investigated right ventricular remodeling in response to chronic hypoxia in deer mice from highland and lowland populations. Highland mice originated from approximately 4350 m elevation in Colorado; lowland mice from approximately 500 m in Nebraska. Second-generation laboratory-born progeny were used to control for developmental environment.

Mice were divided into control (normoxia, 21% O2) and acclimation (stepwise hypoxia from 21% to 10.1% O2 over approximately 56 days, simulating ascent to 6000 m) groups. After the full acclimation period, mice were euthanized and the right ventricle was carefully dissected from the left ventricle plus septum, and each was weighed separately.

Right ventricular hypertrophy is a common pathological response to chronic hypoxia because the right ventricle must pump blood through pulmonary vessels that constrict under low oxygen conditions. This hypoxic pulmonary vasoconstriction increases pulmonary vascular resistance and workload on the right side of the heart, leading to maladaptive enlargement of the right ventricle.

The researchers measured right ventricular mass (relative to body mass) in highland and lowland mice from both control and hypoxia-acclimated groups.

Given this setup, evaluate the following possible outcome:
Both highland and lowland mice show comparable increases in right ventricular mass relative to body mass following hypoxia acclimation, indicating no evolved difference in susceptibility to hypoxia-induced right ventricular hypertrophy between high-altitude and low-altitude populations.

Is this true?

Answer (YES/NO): NO